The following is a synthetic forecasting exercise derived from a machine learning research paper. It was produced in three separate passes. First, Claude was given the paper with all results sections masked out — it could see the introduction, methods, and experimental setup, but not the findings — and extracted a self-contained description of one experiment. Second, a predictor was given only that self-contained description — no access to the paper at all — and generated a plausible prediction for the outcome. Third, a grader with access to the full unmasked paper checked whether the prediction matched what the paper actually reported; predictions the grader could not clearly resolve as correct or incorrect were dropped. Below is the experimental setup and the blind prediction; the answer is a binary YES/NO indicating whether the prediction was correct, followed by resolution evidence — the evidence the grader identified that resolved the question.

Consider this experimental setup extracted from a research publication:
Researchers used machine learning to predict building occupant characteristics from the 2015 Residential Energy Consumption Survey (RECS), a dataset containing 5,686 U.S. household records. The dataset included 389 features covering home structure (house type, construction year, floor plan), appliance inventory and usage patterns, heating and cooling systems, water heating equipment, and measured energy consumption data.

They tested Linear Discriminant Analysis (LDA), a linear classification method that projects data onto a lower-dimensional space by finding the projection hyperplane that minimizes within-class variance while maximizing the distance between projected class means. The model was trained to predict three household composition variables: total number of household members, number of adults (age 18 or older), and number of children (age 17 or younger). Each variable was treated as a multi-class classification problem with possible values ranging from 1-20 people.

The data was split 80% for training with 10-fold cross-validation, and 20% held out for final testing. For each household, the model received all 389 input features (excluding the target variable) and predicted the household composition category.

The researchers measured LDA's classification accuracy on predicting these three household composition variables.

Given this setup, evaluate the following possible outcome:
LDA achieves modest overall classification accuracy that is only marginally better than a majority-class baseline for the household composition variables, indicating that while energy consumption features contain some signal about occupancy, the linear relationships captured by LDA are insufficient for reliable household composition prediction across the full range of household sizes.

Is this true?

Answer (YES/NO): NO